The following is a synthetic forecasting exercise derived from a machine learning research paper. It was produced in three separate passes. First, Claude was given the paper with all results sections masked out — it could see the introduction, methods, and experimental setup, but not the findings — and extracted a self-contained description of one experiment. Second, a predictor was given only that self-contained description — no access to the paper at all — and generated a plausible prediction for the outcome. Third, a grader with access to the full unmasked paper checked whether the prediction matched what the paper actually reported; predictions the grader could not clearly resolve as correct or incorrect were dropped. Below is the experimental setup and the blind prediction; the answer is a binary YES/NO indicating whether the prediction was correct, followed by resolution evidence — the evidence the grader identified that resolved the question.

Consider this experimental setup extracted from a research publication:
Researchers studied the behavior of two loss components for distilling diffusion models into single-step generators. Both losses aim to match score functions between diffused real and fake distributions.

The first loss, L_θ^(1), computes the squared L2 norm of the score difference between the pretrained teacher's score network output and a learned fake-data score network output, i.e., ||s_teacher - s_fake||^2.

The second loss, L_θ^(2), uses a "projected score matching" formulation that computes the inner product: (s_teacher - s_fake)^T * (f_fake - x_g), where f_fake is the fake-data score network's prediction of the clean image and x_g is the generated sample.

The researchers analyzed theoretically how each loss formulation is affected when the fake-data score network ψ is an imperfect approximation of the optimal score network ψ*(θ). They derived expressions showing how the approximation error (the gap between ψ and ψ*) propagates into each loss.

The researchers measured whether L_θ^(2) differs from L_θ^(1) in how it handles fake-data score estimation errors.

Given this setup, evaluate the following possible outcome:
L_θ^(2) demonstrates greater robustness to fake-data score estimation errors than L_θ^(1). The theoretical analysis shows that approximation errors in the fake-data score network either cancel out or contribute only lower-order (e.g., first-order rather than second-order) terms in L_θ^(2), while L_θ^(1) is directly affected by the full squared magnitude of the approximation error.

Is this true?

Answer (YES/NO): YES